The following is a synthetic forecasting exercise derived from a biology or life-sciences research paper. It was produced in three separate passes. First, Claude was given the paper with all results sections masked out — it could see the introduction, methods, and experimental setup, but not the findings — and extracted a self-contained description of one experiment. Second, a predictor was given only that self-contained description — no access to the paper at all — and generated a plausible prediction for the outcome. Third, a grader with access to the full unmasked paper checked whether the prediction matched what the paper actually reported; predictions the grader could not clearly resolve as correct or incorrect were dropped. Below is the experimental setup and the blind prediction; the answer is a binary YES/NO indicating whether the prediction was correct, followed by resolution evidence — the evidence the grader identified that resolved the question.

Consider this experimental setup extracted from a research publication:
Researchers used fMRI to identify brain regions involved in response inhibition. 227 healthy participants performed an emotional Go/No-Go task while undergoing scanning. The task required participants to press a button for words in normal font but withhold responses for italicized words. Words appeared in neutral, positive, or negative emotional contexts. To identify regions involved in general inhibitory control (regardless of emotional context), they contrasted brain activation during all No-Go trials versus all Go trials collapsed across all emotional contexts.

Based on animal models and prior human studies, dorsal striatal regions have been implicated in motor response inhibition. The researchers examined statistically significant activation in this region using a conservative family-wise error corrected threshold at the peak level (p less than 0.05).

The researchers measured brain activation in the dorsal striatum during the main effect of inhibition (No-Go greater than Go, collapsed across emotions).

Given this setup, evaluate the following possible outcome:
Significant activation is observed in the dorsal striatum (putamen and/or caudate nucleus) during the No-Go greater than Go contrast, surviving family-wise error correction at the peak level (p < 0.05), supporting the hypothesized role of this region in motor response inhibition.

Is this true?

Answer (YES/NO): YES